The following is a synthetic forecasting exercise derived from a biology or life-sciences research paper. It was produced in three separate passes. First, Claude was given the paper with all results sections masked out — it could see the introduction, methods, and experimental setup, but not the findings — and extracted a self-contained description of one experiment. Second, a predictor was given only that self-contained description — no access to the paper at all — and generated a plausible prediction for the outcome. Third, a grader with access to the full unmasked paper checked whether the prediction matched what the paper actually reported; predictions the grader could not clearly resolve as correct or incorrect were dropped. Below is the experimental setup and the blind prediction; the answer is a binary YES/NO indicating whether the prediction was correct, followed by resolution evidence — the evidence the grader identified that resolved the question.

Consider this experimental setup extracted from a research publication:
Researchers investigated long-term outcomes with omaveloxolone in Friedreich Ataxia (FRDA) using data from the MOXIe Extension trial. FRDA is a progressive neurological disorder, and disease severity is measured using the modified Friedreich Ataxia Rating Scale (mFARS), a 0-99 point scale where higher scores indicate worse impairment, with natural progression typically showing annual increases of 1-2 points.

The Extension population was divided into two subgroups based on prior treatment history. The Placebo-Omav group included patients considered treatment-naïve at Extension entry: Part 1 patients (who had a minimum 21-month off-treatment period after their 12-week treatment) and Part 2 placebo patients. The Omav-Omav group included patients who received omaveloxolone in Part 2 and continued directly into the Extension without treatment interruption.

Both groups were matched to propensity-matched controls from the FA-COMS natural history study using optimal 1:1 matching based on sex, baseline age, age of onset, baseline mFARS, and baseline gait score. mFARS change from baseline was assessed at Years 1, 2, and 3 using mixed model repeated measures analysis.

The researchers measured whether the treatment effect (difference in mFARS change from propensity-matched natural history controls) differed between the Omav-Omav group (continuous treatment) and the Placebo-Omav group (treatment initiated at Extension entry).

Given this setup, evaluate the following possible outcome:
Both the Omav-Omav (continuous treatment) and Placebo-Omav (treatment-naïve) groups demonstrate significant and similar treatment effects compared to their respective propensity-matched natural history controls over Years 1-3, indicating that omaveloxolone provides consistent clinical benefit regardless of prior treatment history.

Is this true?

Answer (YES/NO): YES